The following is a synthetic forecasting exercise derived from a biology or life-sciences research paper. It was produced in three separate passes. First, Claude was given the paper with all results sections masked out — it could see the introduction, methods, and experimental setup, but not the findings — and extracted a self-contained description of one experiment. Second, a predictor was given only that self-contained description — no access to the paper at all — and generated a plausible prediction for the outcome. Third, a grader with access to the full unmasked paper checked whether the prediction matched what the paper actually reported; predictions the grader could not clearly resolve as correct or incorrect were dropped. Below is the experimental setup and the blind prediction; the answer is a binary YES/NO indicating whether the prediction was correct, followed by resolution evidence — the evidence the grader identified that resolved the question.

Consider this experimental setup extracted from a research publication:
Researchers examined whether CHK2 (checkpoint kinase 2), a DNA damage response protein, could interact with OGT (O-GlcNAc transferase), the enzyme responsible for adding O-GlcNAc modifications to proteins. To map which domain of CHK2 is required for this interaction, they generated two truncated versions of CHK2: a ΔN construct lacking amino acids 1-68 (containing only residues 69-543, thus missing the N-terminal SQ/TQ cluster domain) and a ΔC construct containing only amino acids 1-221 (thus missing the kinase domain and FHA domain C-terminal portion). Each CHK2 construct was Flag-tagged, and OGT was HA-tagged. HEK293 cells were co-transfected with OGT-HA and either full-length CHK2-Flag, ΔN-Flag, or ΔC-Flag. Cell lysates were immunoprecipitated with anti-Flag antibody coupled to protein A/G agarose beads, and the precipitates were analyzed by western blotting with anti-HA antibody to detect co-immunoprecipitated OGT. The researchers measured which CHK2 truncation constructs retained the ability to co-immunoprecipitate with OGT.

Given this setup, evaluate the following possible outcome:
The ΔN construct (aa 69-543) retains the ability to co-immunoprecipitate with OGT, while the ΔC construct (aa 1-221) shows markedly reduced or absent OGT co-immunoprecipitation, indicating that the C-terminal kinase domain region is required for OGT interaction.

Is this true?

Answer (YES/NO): YES